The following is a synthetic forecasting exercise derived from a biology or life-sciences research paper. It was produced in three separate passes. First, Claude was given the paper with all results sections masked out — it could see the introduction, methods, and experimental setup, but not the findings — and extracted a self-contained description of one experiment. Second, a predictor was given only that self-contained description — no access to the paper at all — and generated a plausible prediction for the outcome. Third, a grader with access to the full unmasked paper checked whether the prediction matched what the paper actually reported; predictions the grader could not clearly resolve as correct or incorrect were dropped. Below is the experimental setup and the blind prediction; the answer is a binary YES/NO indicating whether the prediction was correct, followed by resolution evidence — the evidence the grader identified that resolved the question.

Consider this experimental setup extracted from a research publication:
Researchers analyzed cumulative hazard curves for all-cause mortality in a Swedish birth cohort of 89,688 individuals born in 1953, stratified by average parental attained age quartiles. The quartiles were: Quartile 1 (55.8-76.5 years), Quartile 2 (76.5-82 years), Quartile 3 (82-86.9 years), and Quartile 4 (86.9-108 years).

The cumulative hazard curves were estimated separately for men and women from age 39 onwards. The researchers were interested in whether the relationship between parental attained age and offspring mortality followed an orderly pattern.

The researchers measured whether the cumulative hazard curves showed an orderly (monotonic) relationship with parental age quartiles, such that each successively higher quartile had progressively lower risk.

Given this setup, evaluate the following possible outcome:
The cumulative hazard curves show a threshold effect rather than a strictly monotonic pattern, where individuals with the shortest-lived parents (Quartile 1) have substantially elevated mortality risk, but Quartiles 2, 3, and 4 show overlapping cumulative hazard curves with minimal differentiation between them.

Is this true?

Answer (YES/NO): NO